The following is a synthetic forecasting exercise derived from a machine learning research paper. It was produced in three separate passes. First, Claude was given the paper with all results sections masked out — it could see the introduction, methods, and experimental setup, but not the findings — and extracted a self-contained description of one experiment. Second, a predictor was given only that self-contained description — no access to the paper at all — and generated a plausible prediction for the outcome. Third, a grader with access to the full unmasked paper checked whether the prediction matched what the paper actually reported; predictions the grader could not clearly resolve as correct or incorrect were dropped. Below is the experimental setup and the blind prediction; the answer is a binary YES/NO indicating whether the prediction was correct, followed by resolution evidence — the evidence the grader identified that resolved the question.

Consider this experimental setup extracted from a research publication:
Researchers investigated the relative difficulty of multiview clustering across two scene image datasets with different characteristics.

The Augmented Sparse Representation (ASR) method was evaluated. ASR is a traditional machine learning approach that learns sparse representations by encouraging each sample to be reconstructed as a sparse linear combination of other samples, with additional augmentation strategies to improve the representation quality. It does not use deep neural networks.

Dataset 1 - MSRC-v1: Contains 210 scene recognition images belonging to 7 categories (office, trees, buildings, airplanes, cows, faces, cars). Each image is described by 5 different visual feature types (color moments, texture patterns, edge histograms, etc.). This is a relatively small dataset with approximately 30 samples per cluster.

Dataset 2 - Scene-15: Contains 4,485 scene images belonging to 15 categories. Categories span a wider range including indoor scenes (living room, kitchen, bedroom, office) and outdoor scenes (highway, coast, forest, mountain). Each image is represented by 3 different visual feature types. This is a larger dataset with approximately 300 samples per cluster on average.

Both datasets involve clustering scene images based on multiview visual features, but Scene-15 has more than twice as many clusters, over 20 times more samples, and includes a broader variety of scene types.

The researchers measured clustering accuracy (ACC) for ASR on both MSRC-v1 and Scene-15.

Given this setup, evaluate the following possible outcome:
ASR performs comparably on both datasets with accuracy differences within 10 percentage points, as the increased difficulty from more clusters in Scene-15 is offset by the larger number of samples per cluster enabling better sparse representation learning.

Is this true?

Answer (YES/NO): NO